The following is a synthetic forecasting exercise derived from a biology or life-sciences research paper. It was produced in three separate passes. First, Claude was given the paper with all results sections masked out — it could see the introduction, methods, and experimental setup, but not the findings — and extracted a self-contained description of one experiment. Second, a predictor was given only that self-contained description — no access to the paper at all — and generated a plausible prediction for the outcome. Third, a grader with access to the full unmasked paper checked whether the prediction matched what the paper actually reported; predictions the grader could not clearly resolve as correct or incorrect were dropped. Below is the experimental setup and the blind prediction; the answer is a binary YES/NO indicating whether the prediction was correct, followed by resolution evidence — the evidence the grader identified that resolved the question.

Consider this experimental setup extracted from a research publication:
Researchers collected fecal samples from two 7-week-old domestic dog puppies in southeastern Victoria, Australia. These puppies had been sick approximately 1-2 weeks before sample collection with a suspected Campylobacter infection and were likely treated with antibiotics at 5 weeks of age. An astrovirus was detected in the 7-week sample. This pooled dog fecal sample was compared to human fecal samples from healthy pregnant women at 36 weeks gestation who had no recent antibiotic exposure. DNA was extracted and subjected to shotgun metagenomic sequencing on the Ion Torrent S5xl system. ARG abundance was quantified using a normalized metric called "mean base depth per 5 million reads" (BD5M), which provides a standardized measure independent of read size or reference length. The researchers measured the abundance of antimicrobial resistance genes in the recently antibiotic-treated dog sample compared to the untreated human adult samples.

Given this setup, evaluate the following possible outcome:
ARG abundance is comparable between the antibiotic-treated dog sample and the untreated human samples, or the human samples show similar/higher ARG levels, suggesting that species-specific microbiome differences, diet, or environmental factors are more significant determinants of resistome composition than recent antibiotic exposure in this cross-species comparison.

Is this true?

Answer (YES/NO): NO